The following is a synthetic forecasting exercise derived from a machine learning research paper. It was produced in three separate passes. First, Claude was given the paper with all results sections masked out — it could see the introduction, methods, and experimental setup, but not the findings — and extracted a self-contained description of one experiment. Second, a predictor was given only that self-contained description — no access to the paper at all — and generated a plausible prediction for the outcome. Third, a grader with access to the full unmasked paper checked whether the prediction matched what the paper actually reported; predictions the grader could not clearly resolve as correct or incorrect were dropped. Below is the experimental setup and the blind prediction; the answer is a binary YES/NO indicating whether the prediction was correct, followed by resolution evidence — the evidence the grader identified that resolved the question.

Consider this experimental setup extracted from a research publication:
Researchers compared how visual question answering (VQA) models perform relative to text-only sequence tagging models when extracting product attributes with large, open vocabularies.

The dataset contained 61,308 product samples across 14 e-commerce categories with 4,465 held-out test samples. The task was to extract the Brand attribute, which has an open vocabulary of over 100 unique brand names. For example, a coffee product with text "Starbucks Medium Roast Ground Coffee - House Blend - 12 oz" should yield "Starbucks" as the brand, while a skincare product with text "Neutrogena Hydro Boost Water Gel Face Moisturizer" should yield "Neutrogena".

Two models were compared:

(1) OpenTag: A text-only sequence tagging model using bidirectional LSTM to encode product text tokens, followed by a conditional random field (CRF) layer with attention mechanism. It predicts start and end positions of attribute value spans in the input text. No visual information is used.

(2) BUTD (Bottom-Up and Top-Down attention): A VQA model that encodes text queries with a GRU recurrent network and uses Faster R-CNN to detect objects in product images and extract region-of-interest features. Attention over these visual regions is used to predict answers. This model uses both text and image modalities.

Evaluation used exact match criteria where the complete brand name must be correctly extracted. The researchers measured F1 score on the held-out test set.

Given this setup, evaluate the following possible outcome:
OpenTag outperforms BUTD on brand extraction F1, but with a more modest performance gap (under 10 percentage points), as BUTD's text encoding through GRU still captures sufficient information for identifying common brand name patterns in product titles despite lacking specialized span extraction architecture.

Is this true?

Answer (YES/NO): YES